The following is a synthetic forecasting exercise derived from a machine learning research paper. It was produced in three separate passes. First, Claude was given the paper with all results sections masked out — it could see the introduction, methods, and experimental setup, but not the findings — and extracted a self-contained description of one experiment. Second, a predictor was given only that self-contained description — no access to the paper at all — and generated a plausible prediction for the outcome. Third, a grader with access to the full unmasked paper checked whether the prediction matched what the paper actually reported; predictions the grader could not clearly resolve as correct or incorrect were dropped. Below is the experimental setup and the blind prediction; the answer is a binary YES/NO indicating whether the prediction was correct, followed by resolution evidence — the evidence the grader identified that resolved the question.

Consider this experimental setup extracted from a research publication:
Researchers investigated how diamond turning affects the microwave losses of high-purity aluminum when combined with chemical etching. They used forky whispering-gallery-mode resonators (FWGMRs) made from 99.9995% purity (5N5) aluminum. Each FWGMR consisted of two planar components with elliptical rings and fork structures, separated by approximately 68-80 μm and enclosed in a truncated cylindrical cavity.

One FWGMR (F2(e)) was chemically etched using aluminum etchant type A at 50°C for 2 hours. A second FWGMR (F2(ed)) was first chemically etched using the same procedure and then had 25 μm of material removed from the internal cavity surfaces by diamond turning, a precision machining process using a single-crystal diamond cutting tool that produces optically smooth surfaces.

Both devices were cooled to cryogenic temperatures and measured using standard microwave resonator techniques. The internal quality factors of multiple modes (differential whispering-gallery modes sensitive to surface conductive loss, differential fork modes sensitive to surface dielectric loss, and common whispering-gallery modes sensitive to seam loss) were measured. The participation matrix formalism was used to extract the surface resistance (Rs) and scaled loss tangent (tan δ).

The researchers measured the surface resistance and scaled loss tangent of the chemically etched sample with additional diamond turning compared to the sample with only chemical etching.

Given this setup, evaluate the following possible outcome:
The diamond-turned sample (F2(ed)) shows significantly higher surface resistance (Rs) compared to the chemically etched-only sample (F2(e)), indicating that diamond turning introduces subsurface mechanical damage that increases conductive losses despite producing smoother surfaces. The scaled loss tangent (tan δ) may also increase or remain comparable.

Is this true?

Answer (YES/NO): NO